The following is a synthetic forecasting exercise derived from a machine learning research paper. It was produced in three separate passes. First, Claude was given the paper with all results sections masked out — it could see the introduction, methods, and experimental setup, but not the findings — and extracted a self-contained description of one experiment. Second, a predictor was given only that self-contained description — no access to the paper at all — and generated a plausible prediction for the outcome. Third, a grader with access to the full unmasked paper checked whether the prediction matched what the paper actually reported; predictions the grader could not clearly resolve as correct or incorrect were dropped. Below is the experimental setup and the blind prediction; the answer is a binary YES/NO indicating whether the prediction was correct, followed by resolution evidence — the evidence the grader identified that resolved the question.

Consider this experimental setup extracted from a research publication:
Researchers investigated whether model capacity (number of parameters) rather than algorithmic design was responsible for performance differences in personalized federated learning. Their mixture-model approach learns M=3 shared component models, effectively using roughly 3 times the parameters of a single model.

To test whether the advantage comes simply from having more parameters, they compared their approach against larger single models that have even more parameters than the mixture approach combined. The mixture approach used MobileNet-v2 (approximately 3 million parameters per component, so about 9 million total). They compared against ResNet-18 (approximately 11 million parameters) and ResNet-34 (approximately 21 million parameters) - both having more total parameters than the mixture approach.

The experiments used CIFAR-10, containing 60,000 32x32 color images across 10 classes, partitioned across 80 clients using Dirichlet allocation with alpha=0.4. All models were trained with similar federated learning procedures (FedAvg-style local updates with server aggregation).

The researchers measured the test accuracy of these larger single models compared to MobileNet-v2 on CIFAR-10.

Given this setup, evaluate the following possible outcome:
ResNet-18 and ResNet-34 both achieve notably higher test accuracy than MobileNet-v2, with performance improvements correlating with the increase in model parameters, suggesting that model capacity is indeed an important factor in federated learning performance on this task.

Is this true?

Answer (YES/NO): NO